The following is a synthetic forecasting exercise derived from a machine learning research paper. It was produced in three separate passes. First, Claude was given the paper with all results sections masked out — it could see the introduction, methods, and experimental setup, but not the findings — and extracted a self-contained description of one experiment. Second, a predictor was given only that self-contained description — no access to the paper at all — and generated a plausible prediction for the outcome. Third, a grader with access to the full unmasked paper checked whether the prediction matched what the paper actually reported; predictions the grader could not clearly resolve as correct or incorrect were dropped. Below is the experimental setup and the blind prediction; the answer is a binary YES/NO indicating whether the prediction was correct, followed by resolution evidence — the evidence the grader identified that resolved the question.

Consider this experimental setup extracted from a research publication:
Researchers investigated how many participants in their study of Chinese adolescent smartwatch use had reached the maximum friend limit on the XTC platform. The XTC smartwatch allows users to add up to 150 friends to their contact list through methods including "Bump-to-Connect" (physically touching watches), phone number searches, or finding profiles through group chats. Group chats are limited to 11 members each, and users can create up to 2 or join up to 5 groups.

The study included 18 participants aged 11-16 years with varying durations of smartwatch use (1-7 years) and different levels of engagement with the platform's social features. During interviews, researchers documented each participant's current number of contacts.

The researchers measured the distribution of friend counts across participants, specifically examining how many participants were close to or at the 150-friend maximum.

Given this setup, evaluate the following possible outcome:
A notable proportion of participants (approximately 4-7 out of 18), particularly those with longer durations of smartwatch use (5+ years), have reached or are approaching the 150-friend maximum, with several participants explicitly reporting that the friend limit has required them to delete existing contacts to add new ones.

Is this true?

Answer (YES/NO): NO